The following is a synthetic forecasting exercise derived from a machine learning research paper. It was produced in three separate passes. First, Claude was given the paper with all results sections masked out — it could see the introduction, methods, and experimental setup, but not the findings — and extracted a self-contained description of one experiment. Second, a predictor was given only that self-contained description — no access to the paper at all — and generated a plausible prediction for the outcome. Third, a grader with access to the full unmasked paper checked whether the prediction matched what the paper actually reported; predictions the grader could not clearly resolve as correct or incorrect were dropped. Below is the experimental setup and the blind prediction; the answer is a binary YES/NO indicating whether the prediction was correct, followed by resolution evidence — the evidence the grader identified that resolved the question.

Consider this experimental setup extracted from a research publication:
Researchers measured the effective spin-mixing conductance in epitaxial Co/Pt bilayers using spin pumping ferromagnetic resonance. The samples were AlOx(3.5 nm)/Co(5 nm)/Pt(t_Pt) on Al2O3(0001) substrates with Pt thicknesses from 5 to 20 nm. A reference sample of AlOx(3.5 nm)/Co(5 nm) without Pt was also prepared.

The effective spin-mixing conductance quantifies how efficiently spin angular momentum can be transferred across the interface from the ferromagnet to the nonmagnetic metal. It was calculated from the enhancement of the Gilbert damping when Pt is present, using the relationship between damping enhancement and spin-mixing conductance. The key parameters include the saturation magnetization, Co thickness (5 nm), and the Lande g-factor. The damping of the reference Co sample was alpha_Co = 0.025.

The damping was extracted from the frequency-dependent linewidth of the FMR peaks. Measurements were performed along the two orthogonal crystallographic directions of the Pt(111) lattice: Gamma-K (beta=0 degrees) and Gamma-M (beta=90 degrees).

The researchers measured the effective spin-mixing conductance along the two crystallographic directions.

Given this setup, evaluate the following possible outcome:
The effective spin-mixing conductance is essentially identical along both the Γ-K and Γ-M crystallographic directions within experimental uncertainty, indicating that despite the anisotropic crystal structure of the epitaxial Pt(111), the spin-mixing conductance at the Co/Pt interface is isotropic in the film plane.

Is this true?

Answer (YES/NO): YES